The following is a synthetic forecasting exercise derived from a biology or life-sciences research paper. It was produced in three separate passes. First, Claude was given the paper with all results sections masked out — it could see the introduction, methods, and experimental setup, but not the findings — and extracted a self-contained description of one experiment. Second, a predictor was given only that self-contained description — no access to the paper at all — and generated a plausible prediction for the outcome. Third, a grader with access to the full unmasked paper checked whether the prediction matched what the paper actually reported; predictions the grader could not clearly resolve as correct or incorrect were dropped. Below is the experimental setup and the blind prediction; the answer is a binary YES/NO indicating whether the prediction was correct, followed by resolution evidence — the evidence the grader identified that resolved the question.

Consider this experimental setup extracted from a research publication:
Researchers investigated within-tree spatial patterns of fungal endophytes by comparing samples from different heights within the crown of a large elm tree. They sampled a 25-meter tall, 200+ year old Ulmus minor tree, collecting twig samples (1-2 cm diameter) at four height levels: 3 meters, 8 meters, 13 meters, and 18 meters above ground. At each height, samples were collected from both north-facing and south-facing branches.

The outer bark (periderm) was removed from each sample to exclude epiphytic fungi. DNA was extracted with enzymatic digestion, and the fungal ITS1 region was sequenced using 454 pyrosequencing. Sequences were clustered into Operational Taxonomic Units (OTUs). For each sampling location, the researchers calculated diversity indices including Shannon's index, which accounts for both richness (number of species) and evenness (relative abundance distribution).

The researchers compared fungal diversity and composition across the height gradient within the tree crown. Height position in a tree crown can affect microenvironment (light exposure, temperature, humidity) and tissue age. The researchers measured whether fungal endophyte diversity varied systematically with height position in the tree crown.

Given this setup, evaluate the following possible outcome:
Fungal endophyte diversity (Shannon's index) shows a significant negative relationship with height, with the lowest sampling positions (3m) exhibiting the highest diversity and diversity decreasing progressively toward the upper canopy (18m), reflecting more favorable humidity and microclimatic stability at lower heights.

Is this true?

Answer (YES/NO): NO